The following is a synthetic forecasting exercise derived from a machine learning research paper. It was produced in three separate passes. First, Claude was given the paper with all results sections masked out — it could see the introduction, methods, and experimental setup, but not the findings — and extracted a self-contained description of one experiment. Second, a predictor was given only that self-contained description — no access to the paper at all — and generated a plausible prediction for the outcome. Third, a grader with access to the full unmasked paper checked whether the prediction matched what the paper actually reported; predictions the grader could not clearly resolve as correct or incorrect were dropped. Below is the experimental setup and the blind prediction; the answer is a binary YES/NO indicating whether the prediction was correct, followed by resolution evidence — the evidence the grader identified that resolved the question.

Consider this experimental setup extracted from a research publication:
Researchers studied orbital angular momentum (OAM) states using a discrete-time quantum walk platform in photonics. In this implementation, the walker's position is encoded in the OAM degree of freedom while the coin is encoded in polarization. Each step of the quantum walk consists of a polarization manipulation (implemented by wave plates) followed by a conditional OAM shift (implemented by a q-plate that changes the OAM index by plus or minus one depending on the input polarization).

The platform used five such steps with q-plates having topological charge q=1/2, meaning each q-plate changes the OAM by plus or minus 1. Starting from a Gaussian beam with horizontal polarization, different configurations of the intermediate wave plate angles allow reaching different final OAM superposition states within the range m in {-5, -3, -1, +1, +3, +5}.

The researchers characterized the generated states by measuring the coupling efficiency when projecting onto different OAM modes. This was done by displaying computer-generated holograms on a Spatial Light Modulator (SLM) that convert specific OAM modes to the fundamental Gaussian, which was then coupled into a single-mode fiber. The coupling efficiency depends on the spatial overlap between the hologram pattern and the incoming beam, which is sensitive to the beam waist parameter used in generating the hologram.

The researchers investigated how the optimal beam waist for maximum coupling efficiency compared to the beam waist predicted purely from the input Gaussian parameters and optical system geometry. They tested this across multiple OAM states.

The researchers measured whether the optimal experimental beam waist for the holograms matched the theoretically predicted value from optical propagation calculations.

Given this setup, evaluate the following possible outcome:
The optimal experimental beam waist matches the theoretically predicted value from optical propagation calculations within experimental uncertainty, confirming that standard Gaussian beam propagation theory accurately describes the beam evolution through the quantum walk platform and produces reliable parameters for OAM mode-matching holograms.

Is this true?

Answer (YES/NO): NO